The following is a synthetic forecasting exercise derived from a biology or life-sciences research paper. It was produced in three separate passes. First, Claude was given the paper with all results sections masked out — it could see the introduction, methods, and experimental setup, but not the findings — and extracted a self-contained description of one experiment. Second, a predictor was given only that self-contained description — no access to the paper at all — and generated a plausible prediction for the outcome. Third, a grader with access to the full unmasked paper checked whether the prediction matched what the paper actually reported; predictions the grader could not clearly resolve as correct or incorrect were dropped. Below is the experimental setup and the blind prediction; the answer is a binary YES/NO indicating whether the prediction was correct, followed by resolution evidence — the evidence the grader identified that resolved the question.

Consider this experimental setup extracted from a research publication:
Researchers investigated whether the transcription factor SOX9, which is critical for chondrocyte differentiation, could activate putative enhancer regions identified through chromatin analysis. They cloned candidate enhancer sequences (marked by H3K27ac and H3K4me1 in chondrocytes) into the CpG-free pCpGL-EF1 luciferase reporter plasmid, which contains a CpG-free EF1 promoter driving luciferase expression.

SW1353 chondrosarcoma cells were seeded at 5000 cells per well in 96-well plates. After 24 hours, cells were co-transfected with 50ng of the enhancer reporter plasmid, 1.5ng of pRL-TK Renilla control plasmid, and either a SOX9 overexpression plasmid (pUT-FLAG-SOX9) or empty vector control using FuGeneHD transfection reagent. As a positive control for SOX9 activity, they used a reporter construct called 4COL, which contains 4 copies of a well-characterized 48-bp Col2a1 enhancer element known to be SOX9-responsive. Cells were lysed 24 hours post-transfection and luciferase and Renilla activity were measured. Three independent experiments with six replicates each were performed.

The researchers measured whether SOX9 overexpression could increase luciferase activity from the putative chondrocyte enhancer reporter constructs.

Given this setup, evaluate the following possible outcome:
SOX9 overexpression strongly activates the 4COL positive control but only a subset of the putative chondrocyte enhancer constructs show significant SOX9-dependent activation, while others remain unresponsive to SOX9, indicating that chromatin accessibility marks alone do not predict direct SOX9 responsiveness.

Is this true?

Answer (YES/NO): NO